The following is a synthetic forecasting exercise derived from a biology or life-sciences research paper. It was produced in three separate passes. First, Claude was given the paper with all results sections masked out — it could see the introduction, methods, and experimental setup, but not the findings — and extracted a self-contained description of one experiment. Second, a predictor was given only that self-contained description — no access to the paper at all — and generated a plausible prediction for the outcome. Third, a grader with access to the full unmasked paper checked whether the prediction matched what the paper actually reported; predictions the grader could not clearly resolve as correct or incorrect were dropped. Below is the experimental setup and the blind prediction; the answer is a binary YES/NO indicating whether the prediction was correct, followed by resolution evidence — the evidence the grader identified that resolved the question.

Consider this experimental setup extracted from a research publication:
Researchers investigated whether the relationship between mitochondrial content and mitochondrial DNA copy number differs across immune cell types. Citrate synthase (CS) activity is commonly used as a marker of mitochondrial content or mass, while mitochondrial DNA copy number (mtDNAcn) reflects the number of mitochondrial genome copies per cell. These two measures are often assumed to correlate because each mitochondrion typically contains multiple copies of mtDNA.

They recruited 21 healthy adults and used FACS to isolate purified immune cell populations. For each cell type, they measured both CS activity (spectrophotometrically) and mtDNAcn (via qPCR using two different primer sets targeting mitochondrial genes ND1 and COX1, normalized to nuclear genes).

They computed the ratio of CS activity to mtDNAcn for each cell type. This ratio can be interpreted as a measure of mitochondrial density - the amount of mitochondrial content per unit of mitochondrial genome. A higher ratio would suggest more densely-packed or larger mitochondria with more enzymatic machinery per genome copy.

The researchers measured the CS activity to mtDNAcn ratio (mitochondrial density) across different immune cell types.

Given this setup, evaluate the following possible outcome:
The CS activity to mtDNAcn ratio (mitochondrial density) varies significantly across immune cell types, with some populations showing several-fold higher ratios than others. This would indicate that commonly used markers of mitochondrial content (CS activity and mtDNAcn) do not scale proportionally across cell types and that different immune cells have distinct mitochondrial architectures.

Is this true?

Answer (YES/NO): YES